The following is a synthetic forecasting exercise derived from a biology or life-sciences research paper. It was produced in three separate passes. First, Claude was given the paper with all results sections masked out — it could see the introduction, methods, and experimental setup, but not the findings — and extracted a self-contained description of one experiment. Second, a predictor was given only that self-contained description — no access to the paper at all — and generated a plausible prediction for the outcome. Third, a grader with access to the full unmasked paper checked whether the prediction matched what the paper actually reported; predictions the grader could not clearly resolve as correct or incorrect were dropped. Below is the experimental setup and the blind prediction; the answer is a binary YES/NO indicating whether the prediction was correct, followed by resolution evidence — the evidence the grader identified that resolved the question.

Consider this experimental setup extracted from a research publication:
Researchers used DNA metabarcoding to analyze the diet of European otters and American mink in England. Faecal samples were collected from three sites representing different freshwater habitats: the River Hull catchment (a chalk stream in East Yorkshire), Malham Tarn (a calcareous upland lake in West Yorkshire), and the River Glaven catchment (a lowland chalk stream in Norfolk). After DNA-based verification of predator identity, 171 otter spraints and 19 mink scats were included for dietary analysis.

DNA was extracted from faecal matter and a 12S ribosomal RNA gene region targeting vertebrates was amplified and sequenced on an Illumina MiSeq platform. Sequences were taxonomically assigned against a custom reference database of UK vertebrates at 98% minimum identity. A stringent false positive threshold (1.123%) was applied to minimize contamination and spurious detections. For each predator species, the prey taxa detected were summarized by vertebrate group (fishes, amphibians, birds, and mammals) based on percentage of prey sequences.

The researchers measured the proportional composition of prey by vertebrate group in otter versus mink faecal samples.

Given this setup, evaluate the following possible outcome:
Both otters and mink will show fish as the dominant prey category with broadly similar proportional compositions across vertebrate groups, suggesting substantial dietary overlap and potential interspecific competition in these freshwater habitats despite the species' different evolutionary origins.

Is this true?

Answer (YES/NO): NO